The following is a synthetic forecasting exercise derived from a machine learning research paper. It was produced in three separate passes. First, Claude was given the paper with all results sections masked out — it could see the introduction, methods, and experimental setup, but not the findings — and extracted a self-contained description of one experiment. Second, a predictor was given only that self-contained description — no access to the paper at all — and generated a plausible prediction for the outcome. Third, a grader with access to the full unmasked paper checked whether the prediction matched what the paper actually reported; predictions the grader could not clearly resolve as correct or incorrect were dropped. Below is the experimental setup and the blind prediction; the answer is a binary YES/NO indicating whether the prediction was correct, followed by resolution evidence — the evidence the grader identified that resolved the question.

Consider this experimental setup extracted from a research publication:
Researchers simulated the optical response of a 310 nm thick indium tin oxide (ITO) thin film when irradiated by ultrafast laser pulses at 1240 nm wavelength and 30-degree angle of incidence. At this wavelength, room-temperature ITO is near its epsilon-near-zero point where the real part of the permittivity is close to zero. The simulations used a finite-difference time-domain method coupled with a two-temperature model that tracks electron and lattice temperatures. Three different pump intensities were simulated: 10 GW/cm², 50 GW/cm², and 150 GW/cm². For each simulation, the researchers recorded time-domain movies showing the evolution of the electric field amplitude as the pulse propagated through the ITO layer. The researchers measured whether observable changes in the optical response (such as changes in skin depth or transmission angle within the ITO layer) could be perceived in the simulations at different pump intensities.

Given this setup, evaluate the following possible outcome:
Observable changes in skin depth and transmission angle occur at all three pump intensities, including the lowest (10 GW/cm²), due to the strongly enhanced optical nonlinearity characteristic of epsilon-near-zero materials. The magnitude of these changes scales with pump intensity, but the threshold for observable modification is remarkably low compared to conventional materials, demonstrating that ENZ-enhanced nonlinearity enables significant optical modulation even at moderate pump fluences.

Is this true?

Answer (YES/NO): NO